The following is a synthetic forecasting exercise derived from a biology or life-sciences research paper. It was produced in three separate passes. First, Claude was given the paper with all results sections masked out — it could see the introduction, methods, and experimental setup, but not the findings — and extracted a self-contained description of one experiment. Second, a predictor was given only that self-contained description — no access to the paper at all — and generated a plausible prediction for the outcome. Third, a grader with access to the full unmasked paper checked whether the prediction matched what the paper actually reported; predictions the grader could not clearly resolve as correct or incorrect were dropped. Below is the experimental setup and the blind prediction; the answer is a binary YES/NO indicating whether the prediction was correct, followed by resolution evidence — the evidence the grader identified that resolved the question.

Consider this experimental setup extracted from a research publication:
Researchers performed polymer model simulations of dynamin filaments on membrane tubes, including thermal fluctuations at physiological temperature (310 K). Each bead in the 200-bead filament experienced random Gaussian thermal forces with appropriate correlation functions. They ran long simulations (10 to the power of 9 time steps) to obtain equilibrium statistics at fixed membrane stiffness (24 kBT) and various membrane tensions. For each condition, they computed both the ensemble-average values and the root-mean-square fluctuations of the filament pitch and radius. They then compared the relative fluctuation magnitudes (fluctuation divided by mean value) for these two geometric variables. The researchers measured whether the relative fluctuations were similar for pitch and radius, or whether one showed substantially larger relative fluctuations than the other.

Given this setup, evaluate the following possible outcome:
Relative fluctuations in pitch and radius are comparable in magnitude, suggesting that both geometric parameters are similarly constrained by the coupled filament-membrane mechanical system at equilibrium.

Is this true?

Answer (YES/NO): NO